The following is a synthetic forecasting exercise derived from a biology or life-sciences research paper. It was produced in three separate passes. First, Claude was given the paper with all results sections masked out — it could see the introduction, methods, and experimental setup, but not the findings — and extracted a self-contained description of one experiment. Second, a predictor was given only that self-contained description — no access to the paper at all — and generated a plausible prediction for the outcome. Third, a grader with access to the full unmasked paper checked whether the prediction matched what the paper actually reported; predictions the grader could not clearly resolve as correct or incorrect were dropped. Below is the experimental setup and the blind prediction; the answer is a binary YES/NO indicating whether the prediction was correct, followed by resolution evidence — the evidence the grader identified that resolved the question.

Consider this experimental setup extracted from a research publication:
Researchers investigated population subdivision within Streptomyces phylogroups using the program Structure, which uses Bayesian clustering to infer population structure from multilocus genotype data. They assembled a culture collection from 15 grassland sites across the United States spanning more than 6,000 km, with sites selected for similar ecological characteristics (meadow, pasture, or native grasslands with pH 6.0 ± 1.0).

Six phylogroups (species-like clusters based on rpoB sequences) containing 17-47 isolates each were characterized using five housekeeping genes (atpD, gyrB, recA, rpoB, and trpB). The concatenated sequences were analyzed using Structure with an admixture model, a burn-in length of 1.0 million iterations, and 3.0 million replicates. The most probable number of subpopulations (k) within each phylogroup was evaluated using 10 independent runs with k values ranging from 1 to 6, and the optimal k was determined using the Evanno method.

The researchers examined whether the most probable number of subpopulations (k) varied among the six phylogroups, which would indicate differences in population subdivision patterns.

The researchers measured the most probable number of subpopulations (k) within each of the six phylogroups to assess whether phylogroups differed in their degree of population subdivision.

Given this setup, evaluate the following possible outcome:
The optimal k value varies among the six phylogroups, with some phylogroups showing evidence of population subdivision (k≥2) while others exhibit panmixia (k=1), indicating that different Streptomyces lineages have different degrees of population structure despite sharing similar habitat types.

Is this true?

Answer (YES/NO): NO